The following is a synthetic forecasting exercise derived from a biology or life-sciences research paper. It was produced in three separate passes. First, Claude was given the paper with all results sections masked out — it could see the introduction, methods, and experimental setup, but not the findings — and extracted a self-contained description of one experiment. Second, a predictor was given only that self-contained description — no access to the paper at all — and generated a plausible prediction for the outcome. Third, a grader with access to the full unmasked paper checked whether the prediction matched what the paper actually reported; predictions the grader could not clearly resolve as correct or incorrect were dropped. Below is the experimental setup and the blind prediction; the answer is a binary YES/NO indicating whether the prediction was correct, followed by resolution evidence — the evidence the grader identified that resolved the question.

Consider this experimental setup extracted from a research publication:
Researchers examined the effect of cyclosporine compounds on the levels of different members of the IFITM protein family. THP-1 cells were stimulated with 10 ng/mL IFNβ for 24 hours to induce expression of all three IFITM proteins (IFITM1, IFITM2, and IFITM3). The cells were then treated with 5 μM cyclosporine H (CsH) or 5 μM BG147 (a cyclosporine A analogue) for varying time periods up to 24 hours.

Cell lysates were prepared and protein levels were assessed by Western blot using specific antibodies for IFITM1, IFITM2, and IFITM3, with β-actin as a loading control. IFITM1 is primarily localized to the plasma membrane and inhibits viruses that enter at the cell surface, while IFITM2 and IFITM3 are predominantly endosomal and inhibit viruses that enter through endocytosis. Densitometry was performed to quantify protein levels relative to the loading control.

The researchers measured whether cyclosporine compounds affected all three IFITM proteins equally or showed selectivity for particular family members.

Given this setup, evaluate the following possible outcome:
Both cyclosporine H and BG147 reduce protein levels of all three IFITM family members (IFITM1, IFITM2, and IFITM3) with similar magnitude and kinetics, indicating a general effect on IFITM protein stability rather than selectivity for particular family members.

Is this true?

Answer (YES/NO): NO